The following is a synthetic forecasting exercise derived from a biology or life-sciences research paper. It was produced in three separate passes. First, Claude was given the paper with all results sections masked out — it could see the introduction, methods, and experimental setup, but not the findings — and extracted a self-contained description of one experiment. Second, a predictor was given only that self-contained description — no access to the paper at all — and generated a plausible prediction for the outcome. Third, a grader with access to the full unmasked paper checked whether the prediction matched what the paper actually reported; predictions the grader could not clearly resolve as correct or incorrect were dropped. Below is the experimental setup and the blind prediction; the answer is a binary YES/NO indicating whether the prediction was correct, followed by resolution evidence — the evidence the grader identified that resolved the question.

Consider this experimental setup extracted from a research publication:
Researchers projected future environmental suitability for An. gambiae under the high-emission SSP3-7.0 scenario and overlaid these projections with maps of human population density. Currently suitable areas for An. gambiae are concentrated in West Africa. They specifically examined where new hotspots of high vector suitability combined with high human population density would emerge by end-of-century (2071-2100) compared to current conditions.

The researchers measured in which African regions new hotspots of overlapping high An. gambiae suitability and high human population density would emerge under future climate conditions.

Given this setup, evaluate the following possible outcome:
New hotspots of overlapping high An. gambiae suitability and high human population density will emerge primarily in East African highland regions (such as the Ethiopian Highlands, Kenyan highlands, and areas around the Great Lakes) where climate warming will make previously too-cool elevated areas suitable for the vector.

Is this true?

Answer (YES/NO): NO